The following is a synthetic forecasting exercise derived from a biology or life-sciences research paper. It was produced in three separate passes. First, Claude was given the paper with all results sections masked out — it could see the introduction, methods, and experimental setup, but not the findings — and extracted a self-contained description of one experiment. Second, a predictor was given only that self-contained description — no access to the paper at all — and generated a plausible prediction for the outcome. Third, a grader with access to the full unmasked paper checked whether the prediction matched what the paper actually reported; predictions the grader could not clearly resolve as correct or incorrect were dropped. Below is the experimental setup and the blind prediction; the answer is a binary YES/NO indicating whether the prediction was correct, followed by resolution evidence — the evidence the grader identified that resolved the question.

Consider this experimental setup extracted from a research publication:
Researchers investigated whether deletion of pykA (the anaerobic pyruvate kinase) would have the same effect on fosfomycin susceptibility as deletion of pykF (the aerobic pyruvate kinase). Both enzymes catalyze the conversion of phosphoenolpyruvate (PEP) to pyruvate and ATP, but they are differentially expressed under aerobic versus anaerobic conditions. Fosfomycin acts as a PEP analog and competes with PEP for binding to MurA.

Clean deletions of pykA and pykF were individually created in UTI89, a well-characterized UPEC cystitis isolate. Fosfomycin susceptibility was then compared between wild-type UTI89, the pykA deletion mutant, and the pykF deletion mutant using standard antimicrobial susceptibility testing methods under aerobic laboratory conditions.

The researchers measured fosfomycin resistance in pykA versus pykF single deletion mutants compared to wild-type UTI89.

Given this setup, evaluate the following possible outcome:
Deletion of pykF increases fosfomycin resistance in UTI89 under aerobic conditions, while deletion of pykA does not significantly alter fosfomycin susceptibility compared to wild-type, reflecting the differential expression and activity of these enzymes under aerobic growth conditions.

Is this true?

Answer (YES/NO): YES